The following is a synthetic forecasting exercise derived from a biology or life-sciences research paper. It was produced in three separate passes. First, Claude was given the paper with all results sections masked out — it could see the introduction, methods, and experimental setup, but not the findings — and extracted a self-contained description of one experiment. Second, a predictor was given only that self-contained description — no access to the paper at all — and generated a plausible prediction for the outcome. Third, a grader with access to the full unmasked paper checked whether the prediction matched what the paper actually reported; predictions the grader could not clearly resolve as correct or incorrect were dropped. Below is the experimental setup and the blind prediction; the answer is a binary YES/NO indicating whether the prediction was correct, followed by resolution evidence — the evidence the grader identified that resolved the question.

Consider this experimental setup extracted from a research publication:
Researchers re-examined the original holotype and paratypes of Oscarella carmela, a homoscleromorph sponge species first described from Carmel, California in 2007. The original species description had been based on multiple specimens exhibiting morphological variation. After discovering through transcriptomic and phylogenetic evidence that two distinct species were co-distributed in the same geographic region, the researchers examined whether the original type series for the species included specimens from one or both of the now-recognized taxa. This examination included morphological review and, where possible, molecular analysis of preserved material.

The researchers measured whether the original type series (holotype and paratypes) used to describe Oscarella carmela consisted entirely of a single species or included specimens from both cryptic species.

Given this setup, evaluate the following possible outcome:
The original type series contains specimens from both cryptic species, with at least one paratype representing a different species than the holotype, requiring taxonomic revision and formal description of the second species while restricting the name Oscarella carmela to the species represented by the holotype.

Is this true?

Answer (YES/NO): YES